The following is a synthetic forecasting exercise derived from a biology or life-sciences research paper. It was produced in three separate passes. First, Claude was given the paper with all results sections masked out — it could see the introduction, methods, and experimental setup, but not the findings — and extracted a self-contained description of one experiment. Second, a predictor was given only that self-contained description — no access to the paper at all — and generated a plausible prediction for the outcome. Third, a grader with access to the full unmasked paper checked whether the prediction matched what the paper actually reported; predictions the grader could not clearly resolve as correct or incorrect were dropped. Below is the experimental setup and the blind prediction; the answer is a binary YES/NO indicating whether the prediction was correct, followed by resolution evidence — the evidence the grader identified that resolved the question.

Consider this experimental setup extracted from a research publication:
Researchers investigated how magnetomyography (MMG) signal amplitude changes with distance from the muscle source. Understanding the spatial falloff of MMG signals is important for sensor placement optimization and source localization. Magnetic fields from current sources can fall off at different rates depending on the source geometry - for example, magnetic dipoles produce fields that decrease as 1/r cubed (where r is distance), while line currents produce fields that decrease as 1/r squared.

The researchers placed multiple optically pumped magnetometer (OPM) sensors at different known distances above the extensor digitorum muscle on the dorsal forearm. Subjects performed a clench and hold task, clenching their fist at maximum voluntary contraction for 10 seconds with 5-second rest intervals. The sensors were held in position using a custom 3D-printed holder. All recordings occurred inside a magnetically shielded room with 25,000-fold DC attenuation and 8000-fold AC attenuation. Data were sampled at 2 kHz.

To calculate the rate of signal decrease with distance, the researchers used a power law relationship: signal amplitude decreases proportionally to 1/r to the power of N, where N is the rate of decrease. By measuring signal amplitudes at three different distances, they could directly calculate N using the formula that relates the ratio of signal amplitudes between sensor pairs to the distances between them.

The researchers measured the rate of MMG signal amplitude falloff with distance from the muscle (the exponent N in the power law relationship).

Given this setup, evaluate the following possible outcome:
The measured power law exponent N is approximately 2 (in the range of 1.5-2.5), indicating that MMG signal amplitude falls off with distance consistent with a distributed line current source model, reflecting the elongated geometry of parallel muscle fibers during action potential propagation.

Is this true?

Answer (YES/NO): NO